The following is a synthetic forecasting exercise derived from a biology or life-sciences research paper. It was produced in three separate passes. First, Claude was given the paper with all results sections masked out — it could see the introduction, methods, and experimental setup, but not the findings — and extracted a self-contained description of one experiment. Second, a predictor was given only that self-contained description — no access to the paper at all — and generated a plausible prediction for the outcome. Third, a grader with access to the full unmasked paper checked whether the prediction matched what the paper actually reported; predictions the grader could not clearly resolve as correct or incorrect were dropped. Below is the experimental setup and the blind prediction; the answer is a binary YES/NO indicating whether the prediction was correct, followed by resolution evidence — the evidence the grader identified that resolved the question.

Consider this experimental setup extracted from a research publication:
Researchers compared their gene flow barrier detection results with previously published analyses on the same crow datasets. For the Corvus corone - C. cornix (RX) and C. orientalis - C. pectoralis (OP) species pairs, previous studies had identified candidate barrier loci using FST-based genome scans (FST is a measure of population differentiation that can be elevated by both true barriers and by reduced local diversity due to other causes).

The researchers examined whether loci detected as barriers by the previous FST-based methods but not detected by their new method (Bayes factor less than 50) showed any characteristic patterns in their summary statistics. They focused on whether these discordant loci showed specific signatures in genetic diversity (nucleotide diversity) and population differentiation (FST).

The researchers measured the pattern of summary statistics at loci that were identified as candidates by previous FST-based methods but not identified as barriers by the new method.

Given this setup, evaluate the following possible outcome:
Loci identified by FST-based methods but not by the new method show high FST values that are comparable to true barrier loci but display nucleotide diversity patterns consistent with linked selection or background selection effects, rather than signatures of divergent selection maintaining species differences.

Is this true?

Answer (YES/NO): NO